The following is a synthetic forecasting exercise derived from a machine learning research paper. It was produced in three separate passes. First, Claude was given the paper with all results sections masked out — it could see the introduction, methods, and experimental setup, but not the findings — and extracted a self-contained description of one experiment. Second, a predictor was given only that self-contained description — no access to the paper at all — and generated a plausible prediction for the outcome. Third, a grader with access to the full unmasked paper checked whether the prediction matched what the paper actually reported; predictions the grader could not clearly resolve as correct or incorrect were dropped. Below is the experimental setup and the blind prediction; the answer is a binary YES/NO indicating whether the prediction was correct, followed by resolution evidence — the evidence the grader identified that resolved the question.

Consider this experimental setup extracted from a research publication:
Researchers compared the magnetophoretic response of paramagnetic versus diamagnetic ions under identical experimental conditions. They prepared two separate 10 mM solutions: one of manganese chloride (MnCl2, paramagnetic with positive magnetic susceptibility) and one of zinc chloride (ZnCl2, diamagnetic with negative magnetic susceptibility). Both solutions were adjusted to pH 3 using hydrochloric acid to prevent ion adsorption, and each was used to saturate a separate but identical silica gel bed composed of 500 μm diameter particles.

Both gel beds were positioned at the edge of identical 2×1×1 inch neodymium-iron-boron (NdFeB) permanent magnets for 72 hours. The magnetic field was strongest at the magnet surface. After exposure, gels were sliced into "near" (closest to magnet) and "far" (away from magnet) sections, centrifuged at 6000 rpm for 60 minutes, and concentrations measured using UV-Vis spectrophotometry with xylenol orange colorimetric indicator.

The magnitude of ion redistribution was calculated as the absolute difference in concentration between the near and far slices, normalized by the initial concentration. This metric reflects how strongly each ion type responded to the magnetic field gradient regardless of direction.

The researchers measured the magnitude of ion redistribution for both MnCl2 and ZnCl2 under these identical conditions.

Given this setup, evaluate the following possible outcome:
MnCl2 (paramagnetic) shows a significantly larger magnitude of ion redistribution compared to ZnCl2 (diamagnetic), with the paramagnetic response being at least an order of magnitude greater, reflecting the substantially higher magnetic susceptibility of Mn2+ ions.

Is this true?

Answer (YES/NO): NO